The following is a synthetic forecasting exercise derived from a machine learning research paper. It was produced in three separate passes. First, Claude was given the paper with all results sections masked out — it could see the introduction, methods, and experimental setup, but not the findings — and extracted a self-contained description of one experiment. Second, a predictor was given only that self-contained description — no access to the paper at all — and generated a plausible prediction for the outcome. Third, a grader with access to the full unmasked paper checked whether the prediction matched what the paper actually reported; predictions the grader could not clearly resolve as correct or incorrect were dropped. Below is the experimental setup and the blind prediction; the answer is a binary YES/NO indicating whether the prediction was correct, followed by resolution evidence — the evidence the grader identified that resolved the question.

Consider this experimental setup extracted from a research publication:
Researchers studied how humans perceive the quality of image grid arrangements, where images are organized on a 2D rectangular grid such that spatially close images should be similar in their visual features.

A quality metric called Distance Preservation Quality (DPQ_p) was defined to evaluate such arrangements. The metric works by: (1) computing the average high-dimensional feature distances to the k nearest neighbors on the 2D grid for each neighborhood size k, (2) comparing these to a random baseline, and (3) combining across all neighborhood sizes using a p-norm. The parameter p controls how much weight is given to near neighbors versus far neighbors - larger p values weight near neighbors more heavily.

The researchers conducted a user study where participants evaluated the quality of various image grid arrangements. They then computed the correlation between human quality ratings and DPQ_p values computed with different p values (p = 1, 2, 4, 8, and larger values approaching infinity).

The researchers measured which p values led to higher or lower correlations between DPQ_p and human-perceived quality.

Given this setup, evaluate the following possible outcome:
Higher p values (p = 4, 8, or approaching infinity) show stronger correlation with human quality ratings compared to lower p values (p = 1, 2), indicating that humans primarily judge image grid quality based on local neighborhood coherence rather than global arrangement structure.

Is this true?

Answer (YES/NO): YES